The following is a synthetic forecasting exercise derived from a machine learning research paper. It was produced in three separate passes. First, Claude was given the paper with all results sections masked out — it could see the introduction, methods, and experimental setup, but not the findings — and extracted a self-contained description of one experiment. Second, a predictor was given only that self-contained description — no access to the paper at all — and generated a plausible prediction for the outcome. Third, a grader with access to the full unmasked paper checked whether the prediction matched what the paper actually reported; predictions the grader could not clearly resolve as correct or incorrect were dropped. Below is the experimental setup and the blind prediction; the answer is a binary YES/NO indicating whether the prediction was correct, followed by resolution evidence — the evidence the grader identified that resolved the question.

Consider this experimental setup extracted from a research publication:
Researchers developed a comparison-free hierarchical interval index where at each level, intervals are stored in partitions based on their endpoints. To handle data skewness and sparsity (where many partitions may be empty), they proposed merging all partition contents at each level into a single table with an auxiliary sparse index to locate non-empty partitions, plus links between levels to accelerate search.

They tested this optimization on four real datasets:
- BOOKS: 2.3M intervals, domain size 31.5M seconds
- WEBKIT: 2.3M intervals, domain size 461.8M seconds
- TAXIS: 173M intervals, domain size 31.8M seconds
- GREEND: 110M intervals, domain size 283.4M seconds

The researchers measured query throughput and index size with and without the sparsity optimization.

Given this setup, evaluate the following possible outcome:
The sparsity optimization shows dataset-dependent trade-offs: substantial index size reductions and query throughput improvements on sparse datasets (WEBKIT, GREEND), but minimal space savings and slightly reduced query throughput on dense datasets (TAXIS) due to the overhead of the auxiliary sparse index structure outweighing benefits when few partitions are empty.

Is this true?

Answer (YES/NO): NO